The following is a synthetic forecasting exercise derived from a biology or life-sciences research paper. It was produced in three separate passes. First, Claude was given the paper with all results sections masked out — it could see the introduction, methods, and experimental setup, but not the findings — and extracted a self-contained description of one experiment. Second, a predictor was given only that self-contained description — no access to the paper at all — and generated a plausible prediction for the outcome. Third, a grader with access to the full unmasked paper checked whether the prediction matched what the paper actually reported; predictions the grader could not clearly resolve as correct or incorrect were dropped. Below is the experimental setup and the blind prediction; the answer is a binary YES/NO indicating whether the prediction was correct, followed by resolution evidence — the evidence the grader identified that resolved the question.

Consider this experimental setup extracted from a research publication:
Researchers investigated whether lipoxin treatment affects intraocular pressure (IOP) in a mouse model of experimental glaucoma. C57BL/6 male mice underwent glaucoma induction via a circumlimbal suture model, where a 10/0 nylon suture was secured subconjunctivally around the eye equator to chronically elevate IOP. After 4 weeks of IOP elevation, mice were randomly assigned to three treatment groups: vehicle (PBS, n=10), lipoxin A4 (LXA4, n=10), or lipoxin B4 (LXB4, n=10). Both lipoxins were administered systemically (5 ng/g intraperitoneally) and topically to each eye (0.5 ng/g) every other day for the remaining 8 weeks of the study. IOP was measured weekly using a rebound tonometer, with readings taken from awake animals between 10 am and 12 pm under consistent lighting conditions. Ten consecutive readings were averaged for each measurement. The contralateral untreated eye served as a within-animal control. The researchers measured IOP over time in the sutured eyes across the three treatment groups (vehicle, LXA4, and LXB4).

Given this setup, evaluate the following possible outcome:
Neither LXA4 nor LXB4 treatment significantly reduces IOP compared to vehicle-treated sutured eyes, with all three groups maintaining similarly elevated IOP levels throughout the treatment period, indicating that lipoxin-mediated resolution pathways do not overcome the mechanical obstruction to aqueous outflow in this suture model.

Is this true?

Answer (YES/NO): YES